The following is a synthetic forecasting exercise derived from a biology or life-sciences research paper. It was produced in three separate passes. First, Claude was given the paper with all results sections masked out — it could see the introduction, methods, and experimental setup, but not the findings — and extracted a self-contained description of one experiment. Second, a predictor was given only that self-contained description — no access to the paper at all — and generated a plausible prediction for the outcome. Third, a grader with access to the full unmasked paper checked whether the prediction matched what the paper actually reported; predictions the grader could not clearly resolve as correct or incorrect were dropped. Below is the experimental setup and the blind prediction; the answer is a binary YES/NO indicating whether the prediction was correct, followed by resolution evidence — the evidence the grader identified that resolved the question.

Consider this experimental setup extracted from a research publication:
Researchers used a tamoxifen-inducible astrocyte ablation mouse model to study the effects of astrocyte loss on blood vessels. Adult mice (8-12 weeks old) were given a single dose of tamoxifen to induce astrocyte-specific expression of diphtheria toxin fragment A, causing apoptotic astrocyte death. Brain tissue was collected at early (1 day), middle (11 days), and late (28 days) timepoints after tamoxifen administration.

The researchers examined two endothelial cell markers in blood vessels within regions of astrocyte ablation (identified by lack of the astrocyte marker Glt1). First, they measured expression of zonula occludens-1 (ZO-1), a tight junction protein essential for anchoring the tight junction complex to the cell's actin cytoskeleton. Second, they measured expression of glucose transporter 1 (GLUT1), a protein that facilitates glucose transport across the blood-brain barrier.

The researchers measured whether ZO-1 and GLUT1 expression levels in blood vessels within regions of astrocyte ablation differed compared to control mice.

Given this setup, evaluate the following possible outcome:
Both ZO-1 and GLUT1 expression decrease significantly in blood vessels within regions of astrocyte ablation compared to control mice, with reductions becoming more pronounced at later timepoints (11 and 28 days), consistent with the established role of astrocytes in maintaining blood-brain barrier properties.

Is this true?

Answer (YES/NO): NO